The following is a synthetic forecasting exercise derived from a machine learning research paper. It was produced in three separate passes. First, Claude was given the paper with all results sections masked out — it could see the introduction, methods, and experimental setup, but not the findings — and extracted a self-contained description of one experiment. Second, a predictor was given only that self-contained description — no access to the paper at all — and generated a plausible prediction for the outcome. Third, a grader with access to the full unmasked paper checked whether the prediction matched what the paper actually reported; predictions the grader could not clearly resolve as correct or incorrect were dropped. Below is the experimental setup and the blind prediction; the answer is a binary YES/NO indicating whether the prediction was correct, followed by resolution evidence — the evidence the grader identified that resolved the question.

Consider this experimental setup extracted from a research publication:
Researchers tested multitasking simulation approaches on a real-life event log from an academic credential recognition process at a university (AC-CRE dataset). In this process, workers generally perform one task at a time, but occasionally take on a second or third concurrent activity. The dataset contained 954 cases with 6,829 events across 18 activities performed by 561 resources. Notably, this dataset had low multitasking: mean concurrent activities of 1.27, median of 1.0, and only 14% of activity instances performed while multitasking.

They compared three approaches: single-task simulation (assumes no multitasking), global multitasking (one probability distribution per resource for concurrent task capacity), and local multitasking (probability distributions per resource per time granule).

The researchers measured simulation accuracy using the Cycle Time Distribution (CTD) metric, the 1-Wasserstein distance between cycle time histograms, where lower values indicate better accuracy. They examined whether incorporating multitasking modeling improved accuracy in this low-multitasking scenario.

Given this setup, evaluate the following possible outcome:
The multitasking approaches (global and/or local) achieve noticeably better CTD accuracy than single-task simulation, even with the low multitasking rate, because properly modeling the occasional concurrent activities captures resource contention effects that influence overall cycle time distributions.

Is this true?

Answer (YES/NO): YES